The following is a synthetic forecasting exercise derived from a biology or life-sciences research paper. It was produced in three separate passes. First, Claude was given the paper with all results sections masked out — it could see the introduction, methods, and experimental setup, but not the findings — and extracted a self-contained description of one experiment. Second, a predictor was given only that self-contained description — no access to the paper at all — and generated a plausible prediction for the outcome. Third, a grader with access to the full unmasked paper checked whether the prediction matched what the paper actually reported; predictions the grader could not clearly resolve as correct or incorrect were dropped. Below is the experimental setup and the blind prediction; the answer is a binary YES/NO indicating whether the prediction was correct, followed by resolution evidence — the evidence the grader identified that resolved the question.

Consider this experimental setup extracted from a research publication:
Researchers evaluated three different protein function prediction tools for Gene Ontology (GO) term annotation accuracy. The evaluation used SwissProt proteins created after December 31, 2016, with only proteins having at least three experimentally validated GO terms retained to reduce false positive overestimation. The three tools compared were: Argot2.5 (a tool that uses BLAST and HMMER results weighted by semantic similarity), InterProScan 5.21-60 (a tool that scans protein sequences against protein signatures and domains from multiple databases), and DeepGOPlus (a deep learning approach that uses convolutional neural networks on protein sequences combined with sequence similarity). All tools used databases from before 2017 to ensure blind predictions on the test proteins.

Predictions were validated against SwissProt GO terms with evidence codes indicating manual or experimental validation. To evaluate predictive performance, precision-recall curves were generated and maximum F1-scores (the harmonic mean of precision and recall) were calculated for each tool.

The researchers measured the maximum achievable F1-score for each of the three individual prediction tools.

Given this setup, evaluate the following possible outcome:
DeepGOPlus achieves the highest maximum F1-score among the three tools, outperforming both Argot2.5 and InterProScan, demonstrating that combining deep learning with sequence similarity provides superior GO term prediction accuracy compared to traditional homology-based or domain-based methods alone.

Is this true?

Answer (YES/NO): YES